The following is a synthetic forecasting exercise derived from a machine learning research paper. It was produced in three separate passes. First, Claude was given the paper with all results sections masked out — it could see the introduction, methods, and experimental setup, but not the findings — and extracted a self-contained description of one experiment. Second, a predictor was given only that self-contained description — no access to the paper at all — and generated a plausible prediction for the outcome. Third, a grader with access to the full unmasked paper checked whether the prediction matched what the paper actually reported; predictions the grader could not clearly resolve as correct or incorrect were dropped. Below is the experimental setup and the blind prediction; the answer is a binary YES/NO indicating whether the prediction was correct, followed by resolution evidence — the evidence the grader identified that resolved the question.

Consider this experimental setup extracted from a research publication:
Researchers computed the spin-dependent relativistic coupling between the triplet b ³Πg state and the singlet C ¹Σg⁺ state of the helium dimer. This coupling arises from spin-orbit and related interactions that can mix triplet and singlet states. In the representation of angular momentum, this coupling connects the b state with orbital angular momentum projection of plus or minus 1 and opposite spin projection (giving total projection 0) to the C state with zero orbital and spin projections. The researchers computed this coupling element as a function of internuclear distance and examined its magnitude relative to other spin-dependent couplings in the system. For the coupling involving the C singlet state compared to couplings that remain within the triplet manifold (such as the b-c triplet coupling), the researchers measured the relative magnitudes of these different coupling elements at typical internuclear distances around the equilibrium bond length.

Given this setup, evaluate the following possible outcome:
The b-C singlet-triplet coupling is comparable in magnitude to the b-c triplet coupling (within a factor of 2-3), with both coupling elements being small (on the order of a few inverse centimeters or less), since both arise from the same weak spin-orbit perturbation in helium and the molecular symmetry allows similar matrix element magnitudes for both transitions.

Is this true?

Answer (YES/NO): YES